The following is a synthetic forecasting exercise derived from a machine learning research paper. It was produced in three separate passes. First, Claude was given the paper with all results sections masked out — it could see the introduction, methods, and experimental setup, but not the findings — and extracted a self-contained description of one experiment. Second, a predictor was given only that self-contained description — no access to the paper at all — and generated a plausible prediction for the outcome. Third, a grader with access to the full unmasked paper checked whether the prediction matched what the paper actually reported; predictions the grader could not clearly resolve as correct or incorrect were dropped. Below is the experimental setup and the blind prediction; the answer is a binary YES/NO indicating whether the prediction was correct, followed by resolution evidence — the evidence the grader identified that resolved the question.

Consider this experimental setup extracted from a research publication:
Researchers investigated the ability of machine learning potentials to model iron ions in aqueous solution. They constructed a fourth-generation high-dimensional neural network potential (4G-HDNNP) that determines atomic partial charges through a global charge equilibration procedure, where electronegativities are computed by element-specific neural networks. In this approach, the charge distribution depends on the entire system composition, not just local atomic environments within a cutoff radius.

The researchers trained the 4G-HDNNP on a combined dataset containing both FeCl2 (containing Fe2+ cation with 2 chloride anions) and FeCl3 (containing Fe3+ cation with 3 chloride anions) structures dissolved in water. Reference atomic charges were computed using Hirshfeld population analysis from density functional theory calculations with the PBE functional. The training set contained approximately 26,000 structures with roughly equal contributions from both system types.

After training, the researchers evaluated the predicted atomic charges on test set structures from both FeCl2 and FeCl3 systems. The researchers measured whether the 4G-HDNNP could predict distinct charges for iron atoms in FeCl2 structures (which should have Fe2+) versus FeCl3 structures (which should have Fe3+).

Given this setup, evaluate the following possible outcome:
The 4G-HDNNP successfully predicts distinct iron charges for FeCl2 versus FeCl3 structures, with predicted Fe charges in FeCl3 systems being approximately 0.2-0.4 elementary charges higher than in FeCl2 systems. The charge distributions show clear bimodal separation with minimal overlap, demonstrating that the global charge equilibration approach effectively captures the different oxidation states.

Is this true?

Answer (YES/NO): NO